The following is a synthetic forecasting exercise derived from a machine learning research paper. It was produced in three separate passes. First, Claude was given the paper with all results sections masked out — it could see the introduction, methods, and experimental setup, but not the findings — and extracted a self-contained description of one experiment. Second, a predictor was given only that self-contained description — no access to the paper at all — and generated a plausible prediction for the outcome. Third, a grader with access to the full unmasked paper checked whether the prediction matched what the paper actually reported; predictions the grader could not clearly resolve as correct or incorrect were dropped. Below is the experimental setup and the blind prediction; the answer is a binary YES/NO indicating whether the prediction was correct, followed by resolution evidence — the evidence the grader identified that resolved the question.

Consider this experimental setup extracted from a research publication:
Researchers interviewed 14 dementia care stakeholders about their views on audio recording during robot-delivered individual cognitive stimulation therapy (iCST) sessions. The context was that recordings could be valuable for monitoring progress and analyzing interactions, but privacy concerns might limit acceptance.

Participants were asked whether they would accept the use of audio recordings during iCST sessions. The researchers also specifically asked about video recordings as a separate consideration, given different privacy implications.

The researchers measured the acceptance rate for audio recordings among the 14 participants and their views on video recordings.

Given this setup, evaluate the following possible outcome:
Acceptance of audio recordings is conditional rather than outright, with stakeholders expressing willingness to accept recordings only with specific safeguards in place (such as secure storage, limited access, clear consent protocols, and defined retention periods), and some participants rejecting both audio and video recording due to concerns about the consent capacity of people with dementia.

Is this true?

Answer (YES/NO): NO